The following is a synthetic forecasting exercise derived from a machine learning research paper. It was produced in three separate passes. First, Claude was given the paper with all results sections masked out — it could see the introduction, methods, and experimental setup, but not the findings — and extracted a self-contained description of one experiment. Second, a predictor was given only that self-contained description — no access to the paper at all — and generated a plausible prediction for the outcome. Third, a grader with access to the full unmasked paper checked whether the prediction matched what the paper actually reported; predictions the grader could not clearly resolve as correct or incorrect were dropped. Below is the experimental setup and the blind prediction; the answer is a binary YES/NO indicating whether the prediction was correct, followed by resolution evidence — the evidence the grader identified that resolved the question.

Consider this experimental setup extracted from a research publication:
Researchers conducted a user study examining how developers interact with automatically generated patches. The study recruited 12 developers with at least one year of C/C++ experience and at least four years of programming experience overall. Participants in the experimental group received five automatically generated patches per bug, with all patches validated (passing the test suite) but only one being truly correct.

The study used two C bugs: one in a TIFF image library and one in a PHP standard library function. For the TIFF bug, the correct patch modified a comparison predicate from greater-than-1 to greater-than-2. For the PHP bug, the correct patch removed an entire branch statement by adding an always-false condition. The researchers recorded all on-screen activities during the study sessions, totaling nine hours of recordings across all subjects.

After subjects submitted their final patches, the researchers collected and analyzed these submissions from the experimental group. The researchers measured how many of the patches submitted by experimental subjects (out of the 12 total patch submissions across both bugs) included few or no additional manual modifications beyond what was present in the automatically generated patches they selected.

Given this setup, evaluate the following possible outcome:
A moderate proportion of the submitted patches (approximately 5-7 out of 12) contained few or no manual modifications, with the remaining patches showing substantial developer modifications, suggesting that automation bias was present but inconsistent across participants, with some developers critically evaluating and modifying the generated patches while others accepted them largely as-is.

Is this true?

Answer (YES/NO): YES